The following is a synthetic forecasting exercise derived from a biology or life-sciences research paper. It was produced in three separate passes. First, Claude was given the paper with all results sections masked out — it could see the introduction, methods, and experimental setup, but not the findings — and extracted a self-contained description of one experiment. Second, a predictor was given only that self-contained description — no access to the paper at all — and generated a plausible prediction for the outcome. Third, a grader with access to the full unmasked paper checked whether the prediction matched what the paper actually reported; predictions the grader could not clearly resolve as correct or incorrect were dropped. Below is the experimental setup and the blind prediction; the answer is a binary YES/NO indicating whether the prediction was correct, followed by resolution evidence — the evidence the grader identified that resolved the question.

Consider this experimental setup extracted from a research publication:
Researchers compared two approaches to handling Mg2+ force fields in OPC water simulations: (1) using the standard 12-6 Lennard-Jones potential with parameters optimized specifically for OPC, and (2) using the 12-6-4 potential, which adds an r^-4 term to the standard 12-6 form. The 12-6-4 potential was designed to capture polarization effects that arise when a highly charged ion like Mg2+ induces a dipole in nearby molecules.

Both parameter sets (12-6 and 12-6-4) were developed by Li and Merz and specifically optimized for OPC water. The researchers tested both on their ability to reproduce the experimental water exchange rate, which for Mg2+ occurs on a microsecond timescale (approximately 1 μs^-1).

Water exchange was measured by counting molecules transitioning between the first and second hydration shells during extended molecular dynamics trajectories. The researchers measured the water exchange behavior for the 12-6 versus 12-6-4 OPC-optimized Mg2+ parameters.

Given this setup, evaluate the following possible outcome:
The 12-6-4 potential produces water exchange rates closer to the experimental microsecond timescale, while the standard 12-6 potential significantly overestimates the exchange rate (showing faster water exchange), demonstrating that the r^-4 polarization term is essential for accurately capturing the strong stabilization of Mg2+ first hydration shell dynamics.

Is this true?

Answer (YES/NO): NO